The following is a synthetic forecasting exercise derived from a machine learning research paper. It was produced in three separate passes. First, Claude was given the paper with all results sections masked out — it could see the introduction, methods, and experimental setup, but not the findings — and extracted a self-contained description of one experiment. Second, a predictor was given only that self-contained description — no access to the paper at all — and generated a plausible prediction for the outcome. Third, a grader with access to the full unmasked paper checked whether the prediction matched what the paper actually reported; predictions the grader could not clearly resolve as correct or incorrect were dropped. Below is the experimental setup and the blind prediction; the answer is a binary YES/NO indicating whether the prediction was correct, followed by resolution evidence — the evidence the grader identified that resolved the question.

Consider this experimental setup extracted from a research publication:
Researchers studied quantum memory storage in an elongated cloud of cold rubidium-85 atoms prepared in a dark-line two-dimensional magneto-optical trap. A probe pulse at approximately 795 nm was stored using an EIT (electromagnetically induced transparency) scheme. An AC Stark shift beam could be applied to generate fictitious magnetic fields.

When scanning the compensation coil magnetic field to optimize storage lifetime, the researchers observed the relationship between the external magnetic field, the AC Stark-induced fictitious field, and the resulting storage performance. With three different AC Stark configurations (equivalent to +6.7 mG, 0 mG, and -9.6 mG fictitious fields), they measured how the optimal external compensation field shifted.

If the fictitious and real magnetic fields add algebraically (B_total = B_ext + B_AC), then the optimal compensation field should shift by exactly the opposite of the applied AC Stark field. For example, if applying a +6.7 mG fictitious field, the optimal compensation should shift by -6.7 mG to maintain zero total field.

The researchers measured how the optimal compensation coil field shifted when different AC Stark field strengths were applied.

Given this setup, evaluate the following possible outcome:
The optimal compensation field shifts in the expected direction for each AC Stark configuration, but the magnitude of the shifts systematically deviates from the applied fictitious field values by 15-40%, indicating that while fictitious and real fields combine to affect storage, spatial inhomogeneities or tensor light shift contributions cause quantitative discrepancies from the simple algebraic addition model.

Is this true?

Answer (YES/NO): NO